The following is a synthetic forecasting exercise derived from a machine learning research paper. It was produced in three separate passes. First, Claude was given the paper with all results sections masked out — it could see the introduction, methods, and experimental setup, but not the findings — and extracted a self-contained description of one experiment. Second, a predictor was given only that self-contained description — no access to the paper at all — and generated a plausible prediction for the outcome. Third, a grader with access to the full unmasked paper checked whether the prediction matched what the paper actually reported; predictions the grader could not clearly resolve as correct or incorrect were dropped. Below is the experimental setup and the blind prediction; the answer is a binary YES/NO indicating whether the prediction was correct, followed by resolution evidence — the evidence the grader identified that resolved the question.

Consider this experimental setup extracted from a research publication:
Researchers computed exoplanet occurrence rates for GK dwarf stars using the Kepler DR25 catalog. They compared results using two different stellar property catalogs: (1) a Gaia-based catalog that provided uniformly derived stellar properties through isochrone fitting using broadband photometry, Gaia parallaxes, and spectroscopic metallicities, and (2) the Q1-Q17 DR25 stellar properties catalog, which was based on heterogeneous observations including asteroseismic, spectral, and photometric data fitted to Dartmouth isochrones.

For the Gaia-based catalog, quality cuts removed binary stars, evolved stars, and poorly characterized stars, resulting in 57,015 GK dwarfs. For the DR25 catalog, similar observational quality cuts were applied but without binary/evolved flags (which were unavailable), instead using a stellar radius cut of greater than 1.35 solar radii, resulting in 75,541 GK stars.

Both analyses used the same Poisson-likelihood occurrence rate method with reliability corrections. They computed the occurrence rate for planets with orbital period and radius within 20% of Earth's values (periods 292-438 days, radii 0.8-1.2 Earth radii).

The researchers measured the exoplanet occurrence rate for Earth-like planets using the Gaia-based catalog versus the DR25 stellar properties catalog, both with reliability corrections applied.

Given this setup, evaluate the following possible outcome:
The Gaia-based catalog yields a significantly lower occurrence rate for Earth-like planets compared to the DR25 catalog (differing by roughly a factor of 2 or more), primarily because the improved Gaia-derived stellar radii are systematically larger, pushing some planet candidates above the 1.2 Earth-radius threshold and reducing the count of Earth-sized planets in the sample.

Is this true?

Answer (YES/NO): NO